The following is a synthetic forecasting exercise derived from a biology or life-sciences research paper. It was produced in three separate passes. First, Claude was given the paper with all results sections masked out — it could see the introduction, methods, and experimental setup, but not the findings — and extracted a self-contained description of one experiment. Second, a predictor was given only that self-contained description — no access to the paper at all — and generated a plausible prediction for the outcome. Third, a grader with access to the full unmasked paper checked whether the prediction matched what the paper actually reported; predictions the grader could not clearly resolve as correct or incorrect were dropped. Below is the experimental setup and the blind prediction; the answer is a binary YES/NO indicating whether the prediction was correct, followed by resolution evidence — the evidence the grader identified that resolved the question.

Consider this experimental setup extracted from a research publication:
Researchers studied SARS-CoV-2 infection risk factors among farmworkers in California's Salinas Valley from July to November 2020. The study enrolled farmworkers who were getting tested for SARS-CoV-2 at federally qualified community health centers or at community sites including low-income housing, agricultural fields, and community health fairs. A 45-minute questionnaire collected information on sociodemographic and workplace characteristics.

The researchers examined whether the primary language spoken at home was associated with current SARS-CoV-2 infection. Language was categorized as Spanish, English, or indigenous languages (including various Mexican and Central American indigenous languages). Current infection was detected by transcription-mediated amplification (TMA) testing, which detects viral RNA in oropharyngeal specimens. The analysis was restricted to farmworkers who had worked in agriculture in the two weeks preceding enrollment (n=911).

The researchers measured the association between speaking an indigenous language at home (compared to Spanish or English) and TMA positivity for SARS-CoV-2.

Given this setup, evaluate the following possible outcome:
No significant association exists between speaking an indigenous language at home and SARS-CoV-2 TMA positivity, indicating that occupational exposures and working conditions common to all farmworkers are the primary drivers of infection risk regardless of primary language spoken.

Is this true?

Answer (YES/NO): NO